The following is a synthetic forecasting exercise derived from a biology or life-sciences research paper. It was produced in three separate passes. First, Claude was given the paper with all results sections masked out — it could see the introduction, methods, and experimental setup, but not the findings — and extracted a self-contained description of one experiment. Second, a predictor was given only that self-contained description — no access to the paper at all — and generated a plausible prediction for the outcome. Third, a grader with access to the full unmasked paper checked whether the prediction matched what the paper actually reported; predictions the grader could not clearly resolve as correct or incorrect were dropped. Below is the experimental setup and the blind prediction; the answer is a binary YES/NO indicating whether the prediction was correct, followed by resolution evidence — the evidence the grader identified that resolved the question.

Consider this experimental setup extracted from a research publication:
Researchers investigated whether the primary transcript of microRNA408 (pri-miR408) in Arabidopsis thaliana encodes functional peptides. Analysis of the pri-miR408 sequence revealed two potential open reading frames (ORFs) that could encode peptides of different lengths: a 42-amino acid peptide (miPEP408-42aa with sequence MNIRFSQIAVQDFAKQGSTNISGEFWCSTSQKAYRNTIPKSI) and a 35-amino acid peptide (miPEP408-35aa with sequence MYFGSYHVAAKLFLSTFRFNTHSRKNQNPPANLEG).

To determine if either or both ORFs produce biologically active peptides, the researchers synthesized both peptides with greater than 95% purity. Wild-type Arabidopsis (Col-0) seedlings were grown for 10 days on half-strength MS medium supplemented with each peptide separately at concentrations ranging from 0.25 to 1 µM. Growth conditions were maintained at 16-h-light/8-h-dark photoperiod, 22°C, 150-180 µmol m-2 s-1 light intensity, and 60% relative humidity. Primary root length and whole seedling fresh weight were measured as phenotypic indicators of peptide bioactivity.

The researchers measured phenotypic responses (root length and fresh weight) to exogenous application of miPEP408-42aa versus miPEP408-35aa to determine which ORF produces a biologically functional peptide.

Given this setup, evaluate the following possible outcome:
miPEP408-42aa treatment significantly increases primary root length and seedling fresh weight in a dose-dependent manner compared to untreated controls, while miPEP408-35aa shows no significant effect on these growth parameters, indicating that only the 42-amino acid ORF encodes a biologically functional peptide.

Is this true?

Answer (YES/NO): NO